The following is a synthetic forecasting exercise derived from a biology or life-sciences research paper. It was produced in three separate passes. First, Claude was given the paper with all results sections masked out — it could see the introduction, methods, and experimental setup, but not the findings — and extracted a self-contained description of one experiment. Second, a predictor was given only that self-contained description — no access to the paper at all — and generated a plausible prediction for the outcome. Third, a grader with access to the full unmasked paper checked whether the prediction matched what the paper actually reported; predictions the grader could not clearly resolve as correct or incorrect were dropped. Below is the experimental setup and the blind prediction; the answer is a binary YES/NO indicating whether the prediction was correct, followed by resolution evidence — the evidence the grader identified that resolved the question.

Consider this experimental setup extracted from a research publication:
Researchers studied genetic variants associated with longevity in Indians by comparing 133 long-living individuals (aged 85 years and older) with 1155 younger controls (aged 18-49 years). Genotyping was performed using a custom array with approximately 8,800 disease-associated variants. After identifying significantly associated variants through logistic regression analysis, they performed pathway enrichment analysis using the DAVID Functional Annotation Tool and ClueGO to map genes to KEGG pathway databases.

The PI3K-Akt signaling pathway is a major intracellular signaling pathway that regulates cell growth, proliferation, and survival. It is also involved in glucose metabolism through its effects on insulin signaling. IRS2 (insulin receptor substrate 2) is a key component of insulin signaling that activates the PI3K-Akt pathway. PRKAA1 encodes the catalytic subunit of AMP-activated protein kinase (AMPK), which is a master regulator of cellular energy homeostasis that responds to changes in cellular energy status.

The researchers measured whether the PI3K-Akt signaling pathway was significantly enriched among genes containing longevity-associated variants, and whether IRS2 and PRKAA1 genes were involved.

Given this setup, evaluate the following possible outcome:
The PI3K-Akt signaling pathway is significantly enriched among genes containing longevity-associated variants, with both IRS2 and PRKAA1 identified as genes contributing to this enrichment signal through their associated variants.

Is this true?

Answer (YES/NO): YES